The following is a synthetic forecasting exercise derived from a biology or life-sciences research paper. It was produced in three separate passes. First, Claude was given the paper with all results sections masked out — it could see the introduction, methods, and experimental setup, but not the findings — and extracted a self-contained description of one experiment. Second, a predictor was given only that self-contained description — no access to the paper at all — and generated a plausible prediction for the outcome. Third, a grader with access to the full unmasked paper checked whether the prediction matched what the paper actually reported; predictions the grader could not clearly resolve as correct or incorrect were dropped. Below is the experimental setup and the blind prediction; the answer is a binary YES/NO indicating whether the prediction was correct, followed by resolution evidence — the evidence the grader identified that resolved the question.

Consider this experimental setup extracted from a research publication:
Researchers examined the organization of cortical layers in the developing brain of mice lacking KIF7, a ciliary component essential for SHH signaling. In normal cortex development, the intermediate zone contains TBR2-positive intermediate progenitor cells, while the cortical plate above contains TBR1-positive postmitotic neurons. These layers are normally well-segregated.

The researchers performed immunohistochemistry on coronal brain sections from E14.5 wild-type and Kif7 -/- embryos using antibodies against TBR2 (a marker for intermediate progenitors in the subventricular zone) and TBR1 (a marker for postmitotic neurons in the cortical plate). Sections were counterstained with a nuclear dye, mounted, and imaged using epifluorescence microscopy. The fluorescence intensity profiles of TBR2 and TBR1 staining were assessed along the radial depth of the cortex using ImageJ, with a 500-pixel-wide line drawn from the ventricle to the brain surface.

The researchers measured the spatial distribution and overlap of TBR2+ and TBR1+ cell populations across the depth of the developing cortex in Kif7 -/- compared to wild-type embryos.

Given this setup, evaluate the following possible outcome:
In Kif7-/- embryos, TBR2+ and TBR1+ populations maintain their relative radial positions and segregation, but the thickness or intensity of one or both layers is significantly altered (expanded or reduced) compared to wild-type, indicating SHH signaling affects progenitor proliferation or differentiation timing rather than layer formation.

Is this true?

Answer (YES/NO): NO